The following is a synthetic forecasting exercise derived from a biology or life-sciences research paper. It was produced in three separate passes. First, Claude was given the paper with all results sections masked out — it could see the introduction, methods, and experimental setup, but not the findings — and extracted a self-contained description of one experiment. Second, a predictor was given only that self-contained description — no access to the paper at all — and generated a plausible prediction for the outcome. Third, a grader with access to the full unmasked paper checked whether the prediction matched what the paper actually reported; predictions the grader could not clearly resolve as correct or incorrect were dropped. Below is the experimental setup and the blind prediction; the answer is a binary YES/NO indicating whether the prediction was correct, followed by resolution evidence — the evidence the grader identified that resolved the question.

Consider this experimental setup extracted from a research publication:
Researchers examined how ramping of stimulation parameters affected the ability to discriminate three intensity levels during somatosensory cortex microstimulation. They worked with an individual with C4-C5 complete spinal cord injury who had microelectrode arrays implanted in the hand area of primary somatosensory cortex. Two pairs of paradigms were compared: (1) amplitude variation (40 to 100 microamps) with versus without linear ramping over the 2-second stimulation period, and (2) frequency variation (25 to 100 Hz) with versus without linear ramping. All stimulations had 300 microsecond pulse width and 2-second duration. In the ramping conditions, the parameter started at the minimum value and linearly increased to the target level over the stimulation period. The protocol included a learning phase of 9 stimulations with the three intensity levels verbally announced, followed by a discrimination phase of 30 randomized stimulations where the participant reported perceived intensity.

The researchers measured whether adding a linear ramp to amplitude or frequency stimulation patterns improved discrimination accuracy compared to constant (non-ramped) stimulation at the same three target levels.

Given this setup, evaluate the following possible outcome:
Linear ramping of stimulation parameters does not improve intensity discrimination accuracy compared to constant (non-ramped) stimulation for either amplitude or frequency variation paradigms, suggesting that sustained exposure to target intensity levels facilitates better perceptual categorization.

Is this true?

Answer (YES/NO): YES